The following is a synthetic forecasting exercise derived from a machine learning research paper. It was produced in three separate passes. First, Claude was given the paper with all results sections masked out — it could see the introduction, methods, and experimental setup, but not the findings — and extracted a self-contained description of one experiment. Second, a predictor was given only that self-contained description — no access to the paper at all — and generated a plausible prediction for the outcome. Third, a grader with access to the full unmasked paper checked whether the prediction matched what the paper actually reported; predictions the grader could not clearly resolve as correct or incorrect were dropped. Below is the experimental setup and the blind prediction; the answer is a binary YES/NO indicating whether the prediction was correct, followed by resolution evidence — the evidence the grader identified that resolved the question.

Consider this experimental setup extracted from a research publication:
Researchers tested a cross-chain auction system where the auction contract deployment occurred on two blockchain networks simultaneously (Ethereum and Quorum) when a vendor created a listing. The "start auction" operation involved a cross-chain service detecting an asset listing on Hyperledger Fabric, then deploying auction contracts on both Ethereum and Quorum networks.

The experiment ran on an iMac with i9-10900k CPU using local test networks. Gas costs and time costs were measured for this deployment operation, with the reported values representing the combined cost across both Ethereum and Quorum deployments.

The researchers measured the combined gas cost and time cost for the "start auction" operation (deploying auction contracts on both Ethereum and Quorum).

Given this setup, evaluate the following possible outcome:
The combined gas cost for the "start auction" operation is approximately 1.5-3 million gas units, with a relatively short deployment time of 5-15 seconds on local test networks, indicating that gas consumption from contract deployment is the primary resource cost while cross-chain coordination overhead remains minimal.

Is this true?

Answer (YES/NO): NO